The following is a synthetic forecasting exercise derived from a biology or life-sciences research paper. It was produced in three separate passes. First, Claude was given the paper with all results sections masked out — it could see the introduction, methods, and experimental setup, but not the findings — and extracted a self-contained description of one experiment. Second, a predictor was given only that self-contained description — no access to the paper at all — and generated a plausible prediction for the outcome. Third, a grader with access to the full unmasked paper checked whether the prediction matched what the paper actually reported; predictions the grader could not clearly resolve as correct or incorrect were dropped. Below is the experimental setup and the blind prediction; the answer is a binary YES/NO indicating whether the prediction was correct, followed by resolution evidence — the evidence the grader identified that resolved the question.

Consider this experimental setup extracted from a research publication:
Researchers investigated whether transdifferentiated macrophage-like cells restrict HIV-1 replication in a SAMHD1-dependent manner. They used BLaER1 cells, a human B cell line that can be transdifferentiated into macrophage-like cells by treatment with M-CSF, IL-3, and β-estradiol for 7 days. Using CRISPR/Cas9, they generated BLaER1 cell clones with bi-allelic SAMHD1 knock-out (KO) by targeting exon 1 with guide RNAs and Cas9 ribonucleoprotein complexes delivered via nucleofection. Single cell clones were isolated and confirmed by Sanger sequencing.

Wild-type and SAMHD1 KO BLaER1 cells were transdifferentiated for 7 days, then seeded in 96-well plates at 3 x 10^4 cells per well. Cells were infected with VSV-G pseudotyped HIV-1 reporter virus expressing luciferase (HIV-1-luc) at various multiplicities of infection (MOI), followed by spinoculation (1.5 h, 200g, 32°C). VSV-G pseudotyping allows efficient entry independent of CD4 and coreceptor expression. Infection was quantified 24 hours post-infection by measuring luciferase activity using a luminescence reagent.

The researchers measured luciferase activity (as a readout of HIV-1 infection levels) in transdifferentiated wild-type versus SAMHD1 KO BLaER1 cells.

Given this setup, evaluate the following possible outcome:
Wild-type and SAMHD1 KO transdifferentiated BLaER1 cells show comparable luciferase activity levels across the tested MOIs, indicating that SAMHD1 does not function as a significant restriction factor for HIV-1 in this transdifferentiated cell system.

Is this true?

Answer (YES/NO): NO